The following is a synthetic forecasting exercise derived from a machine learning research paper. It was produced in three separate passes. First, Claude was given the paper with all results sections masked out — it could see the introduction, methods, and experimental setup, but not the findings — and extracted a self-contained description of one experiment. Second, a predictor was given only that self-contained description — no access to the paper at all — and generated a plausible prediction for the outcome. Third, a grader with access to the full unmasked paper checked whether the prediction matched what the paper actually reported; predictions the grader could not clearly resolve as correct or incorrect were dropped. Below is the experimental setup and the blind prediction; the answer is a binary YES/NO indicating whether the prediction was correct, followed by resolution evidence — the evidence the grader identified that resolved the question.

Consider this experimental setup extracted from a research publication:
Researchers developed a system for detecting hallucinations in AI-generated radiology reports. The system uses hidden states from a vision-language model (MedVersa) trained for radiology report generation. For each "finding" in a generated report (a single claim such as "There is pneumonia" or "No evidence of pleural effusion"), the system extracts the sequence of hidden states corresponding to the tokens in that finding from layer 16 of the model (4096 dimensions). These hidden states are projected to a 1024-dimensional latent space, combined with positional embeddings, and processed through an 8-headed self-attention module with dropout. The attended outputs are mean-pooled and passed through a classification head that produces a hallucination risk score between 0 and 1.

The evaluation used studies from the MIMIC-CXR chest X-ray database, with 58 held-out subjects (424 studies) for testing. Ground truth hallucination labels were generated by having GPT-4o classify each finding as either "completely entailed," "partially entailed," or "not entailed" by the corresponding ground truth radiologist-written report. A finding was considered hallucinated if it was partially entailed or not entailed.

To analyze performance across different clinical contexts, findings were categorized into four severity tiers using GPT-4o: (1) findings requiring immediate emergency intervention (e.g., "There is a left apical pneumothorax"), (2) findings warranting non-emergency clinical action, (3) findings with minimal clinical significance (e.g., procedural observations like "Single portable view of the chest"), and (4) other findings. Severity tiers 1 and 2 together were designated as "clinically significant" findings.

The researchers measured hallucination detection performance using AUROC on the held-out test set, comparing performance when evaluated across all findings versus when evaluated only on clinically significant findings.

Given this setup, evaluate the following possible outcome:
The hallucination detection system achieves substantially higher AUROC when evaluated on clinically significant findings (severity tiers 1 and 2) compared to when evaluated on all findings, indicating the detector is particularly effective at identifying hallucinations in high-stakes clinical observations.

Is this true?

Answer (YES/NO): NO